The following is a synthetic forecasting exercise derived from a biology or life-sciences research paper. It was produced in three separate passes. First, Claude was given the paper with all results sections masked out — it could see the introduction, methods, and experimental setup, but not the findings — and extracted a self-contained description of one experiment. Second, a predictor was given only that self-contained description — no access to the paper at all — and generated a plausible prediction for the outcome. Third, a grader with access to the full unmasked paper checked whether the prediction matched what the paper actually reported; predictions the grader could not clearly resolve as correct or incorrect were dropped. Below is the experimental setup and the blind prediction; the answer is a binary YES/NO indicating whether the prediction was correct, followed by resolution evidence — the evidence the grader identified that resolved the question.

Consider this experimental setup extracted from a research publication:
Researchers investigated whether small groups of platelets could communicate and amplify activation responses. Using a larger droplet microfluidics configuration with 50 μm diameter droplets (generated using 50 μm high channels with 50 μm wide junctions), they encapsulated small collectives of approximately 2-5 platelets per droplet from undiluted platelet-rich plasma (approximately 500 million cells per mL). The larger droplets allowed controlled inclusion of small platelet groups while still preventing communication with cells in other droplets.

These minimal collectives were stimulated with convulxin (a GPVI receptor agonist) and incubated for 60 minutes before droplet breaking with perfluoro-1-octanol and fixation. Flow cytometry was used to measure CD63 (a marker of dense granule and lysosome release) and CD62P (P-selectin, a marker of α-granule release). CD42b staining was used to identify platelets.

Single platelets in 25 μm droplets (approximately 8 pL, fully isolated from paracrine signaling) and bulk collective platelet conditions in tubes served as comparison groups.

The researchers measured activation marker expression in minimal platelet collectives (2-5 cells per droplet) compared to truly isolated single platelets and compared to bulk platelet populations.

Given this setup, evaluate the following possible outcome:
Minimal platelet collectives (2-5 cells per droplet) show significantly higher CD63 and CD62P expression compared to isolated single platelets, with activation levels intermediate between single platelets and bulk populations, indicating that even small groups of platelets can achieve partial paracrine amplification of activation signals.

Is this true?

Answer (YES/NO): NO